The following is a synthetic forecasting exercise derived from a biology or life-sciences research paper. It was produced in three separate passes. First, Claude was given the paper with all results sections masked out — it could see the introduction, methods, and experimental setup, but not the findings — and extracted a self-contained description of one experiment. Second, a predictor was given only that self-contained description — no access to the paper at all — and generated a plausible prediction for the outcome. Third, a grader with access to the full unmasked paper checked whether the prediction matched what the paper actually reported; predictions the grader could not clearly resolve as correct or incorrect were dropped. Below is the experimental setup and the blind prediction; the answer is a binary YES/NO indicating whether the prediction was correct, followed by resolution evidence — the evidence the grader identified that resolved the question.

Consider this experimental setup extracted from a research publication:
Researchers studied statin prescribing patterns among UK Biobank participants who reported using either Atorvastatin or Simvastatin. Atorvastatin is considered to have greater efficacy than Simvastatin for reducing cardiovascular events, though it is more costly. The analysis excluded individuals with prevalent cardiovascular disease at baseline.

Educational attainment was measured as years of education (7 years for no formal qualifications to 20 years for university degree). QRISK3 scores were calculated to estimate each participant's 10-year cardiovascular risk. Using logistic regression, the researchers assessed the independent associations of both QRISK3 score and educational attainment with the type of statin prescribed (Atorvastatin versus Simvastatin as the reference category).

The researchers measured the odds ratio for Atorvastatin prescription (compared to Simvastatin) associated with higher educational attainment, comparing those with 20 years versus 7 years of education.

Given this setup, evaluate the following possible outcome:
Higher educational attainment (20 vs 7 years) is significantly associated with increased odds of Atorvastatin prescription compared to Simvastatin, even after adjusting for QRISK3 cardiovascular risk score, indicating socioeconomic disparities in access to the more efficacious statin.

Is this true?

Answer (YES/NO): NO